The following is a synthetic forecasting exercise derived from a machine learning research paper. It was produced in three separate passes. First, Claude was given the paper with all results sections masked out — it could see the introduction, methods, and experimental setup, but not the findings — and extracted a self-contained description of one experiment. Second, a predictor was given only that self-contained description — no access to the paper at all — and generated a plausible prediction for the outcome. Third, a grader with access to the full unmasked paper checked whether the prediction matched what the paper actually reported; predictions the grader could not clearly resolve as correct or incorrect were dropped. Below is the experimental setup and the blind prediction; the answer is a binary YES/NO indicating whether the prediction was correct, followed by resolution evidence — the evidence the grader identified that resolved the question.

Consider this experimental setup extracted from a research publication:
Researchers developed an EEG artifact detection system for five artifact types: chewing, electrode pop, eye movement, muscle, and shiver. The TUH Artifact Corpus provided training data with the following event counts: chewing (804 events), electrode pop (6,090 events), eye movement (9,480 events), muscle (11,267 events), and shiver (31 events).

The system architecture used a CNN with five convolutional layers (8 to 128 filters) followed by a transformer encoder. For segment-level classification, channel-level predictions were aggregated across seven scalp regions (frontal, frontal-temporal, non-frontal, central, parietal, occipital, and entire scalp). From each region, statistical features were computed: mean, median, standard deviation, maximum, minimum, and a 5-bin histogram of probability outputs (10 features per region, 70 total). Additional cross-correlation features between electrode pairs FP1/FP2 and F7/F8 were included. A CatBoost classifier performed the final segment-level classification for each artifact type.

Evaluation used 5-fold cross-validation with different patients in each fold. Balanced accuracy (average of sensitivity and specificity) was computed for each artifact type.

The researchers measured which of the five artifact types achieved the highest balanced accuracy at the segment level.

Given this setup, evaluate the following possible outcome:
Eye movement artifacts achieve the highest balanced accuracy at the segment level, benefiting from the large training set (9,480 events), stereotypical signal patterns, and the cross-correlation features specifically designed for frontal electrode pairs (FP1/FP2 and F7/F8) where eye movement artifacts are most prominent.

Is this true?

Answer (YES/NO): NO